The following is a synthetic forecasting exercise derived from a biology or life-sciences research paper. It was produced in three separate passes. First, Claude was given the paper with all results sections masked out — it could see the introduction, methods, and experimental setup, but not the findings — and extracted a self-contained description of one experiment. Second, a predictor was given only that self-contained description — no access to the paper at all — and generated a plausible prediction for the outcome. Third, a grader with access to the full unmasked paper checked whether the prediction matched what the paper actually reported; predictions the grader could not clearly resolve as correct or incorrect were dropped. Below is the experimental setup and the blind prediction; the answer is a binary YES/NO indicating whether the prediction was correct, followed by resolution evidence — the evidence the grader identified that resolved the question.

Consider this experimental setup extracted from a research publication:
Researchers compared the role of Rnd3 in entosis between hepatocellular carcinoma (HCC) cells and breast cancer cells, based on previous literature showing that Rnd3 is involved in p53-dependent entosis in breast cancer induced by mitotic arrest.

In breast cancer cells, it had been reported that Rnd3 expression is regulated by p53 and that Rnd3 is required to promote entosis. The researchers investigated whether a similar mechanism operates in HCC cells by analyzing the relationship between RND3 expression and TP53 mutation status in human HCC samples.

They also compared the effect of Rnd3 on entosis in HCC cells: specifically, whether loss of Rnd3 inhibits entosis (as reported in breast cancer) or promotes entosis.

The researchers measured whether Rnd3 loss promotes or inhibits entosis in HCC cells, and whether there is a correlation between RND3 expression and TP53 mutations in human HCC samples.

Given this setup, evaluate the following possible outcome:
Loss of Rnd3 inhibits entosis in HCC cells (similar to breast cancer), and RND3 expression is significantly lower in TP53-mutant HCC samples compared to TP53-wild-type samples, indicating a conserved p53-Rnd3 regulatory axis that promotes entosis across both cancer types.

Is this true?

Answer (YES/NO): NO